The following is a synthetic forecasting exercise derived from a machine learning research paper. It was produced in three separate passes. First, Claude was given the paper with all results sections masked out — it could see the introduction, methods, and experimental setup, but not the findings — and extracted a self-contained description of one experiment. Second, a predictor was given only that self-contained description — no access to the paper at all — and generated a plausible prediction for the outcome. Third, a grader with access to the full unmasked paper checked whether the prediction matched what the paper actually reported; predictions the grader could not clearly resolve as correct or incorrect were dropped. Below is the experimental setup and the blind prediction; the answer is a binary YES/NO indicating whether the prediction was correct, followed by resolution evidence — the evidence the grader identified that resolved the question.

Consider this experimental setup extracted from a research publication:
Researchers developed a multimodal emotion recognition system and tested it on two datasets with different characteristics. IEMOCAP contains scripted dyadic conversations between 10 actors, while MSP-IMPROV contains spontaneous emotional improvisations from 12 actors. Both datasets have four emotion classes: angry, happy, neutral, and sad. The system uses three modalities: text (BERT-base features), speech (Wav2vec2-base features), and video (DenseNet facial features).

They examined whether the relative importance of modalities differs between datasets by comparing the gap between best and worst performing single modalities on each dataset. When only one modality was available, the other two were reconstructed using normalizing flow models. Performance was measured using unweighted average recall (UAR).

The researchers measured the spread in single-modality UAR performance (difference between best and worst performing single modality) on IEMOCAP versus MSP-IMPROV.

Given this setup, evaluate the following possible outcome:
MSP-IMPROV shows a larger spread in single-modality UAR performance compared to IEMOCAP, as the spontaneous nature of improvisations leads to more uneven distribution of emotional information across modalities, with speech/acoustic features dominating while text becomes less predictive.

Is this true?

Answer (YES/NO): NO